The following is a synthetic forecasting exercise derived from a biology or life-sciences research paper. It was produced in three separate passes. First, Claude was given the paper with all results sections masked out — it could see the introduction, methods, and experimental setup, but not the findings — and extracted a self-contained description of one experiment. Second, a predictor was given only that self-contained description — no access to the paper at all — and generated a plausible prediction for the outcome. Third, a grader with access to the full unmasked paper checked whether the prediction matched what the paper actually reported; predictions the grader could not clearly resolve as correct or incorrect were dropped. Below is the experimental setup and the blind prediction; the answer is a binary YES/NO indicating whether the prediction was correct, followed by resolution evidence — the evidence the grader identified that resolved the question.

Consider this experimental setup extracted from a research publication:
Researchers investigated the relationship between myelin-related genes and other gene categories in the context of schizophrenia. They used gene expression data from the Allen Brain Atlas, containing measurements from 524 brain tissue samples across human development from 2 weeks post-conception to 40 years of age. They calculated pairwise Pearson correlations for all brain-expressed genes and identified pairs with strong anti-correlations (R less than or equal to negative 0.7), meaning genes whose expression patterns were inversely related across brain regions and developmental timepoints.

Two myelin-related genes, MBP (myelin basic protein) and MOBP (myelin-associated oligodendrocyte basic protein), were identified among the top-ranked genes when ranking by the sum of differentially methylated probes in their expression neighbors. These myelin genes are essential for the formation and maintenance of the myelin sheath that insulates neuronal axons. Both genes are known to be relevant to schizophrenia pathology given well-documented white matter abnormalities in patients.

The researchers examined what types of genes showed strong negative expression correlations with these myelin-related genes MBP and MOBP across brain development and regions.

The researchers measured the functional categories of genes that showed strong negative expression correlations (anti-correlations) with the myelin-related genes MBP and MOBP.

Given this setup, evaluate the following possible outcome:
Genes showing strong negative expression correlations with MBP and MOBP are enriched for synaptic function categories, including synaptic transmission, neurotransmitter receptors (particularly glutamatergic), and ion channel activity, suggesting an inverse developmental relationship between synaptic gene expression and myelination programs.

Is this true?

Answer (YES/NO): YES